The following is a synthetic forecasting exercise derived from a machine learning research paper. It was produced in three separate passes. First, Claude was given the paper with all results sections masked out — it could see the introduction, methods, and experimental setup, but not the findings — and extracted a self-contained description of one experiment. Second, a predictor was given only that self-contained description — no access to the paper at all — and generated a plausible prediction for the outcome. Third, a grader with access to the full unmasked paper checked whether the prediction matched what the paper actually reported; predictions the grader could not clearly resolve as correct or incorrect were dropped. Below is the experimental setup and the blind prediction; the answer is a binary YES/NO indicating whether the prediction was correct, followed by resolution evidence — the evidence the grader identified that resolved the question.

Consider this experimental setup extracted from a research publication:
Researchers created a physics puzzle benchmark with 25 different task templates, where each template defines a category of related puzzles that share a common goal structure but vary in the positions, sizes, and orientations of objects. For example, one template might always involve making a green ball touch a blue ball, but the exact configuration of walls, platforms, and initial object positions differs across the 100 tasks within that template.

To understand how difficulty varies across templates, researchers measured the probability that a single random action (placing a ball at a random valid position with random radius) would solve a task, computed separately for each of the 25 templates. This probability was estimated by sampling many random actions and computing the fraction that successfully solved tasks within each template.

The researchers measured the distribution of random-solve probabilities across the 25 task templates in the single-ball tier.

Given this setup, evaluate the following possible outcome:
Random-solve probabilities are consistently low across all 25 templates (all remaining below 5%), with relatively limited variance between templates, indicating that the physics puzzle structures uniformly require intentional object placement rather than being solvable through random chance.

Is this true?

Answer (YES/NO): NO